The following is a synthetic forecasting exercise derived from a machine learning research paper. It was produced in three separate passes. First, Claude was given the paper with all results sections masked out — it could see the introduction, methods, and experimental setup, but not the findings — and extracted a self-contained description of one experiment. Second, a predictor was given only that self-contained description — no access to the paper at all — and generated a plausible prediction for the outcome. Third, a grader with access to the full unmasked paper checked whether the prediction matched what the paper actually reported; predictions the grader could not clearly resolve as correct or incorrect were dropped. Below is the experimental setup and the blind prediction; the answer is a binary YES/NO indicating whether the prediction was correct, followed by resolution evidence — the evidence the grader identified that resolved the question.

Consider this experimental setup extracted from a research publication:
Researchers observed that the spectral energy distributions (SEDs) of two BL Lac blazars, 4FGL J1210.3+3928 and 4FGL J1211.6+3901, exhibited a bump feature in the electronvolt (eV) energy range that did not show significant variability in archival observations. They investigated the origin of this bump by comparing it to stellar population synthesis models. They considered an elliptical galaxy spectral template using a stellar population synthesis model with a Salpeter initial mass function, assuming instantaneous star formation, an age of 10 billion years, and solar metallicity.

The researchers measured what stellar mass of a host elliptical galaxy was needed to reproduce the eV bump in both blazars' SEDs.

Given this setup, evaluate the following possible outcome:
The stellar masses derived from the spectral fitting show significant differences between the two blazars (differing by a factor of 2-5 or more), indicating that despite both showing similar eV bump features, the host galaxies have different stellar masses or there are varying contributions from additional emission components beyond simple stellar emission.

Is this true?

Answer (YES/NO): NO